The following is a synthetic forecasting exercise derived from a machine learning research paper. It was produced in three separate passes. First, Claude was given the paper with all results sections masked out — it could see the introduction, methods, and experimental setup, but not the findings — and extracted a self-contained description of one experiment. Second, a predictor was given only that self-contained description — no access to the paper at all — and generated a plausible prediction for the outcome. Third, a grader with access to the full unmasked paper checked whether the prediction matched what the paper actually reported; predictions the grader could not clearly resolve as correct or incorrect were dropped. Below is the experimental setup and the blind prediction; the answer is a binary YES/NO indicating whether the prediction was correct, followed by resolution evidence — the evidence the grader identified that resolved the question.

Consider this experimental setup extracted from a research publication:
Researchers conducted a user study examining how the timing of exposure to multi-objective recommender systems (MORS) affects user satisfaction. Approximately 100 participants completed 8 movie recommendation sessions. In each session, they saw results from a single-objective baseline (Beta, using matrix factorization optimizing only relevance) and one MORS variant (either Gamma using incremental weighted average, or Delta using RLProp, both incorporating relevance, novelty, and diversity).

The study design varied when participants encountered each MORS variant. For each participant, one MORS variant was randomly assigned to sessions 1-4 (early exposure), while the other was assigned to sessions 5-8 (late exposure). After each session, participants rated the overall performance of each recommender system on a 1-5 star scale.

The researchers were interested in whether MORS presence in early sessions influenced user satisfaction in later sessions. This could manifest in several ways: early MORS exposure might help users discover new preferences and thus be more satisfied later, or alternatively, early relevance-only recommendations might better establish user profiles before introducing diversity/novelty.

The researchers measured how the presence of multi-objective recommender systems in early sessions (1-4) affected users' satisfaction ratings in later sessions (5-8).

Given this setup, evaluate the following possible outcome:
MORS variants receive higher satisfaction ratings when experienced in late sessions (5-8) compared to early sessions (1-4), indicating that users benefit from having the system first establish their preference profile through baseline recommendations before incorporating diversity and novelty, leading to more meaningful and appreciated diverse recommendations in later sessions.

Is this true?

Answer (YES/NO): NO